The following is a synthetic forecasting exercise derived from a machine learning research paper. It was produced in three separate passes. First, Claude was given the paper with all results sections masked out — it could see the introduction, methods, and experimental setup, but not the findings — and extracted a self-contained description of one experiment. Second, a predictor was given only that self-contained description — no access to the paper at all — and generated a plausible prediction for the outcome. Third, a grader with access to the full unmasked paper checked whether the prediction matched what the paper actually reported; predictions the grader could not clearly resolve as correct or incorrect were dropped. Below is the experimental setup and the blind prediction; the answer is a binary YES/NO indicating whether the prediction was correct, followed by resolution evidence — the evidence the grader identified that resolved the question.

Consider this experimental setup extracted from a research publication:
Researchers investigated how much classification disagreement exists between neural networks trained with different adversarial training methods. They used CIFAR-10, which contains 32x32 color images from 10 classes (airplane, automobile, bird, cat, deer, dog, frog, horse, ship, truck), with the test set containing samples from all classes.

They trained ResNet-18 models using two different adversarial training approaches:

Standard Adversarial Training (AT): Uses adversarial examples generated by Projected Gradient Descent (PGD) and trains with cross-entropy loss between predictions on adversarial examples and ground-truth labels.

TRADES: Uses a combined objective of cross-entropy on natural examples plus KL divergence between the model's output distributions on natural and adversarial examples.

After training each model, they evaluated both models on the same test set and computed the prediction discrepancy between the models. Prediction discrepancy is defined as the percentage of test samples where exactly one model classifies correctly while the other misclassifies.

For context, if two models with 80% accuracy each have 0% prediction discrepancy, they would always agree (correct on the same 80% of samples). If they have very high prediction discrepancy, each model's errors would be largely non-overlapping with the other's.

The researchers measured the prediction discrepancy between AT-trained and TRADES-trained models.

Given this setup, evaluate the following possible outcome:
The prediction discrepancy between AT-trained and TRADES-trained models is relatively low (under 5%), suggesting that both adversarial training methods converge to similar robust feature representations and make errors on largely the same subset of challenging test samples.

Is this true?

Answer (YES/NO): NO